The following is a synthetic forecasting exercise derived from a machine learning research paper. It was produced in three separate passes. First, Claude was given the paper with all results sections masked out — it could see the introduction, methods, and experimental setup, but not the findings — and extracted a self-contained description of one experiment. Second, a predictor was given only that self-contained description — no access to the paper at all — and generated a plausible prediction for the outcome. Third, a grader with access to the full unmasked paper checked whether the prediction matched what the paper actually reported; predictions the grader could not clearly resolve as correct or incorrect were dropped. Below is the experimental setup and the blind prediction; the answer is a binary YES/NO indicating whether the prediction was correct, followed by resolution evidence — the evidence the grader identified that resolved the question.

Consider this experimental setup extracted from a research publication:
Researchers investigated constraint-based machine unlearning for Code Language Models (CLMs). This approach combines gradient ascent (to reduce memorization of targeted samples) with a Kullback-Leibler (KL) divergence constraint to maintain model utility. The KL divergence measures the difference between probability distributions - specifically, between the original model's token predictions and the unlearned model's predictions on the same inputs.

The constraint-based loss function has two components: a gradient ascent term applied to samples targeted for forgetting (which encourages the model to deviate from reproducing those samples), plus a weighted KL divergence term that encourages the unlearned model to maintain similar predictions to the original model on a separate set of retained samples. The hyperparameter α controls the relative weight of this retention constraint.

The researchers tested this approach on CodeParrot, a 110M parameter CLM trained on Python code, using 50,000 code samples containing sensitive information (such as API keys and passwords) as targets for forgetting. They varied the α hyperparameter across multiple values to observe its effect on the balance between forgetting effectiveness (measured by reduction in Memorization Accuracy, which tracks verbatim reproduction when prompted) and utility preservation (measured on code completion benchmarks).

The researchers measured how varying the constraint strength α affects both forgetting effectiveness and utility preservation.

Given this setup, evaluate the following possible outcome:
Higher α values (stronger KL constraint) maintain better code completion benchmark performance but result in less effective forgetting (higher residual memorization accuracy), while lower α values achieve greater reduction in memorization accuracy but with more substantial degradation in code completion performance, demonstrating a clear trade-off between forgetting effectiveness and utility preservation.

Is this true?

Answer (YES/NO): NO